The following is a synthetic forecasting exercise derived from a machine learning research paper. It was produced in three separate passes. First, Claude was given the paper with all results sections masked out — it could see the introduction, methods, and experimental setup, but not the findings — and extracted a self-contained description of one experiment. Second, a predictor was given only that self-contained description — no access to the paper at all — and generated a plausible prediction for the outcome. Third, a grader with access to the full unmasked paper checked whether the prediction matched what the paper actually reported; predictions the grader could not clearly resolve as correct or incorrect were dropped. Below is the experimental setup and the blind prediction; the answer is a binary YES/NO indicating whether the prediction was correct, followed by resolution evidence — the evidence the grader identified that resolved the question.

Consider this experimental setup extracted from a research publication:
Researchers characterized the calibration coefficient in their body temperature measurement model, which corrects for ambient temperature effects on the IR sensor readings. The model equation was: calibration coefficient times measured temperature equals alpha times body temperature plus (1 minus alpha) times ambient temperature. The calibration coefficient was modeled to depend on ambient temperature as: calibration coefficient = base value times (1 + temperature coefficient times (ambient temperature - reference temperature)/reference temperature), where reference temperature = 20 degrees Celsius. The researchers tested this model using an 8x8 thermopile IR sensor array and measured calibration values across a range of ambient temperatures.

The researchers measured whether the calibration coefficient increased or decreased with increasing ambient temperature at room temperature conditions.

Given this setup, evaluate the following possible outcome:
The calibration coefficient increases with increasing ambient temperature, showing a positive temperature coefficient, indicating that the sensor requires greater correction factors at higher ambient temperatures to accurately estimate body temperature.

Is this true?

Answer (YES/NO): NO